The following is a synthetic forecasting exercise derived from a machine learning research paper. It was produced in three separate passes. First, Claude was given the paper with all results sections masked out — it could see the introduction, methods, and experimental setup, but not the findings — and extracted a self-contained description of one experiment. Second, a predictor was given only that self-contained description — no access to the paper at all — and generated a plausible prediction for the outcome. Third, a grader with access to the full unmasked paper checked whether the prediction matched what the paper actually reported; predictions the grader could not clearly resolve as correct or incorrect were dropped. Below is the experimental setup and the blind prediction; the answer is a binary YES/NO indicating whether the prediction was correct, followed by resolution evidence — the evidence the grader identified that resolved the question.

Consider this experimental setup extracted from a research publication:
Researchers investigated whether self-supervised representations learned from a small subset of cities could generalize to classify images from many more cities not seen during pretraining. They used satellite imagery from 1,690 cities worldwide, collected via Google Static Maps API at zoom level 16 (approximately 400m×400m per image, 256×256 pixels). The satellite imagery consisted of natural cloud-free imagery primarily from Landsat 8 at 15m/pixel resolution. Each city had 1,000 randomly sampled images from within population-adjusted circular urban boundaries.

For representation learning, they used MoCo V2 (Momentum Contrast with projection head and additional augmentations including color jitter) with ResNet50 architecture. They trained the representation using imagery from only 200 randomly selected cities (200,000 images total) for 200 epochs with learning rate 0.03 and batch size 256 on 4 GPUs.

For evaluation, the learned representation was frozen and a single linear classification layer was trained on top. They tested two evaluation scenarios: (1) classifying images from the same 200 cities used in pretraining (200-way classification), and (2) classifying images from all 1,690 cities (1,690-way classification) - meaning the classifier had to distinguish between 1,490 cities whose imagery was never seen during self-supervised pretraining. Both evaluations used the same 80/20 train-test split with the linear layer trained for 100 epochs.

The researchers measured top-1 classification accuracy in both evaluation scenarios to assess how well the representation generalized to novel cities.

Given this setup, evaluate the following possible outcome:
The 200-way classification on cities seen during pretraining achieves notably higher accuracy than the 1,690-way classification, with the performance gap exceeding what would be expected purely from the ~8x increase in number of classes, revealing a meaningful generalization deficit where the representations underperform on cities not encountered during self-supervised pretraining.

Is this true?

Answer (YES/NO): NO